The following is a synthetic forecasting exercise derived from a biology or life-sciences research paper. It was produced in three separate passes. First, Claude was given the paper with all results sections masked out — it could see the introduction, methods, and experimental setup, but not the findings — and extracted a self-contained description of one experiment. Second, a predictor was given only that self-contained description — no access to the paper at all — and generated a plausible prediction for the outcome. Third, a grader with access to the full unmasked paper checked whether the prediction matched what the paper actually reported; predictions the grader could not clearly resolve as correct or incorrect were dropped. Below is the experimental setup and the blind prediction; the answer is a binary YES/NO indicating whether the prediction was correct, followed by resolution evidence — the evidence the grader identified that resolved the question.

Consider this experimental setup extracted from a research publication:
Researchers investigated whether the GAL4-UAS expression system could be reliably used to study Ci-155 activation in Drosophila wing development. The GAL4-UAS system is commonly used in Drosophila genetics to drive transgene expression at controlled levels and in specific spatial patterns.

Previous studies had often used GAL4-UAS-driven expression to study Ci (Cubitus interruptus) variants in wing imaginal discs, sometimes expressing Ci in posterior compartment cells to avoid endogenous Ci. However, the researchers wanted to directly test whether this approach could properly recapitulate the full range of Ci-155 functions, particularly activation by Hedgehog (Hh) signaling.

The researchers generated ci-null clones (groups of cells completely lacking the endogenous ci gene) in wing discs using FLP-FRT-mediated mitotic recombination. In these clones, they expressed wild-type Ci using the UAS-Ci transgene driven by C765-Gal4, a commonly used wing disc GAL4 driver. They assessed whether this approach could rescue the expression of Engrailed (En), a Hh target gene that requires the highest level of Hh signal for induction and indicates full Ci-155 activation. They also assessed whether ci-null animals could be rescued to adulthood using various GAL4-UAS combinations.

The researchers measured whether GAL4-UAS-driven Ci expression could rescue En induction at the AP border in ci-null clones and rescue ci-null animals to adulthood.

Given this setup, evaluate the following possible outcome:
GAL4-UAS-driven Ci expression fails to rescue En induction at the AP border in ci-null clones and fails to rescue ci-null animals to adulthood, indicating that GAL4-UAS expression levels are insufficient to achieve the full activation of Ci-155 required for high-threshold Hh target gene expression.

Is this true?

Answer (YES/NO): YES